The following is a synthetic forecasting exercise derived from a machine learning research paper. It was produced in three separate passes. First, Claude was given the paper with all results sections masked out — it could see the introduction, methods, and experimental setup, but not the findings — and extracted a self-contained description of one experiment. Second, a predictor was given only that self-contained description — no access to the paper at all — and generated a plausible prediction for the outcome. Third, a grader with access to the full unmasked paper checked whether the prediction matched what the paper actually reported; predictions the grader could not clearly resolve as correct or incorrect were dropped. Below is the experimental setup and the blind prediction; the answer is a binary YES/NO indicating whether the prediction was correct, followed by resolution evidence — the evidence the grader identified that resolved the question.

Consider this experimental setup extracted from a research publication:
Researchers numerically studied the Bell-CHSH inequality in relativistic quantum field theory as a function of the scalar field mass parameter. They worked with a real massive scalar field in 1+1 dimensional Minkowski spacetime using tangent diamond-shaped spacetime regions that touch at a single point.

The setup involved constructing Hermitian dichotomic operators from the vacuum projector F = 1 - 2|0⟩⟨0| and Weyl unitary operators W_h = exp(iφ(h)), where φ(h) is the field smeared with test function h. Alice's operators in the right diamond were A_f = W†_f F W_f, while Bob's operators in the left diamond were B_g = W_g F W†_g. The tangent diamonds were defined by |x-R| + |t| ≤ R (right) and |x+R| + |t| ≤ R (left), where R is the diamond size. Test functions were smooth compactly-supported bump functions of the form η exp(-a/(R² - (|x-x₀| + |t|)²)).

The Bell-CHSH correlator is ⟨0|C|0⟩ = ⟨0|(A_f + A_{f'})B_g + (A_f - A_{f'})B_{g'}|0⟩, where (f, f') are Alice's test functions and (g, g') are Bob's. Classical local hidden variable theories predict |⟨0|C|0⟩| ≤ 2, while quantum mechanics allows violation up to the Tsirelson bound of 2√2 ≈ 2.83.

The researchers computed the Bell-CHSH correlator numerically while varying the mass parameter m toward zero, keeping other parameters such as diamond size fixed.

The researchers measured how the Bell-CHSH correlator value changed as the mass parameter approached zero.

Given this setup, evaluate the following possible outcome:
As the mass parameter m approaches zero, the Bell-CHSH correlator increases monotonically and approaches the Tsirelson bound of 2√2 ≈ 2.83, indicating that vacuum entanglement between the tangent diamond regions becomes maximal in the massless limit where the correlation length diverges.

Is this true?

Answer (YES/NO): NO